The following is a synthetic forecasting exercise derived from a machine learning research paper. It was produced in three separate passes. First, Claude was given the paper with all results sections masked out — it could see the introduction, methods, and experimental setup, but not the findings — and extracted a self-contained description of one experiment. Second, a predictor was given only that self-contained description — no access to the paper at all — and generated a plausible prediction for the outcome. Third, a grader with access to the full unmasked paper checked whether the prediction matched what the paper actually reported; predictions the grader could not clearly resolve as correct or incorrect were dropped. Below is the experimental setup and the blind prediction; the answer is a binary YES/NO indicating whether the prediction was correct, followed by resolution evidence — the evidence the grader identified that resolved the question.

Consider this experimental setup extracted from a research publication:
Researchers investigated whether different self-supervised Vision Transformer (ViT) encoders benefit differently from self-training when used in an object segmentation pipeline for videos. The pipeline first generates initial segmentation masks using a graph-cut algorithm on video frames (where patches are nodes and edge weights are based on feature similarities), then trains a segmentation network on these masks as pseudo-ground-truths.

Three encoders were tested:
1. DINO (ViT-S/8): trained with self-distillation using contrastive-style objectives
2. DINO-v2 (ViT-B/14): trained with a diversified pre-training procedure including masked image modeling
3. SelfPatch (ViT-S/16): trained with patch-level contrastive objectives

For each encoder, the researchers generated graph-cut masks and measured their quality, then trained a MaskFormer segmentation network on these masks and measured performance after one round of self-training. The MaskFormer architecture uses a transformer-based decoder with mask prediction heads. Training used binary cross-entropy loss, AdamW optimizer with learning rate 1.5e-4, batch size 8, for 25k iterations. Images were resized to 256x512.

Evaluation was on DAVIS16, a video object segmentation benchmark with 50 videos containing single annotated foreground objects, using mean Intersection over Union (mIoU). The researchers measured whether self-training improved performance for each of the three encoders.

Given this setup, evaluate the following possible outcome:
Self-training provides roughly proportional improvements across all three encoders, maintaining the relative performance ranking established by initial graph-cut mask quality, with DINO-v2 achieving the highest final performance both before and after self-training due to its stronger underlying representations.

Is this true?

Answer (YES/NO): NO